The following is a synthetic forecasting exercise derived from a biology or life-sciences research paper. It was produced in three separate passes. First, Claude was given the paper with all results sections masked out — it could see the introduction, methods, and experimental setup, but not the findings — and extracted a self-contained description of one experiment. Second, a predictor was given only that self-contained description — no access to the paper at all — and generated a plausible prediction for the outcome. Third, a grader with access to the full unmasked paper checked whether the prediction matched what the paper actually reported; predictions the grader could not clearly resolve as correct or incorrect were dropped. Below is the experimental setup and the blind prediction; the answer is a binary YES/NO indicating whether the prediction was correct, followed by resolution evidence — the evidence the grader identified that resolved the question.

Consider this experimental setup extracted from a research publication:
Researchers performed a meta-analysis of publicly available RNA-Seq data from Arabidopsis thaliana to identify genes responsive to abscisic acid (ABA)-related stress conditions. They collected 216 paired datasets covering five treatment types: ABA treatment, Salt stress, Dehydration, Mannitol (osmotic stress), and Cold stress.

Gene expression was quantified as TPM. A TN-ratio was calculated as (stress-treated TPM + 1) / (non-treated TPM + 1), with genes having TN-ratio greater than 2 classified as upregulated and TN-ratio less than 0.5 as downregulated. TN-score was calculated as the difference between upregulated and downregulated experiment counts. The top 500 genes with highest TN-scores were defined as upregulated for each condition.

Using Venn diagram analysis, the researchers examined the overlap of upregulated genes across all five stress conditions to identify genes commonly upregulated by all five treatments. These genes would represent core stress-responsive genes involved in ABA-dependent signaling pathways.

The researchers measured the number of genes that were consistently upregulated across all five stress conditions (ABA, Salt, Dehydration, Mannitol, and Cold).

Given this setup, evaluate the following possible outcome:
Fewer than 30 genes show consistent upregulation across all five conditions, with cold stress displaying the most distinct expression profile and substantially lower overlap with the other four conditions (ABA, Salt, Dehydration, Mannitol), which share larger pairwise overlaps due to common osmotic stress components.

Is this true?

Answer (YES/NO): NO